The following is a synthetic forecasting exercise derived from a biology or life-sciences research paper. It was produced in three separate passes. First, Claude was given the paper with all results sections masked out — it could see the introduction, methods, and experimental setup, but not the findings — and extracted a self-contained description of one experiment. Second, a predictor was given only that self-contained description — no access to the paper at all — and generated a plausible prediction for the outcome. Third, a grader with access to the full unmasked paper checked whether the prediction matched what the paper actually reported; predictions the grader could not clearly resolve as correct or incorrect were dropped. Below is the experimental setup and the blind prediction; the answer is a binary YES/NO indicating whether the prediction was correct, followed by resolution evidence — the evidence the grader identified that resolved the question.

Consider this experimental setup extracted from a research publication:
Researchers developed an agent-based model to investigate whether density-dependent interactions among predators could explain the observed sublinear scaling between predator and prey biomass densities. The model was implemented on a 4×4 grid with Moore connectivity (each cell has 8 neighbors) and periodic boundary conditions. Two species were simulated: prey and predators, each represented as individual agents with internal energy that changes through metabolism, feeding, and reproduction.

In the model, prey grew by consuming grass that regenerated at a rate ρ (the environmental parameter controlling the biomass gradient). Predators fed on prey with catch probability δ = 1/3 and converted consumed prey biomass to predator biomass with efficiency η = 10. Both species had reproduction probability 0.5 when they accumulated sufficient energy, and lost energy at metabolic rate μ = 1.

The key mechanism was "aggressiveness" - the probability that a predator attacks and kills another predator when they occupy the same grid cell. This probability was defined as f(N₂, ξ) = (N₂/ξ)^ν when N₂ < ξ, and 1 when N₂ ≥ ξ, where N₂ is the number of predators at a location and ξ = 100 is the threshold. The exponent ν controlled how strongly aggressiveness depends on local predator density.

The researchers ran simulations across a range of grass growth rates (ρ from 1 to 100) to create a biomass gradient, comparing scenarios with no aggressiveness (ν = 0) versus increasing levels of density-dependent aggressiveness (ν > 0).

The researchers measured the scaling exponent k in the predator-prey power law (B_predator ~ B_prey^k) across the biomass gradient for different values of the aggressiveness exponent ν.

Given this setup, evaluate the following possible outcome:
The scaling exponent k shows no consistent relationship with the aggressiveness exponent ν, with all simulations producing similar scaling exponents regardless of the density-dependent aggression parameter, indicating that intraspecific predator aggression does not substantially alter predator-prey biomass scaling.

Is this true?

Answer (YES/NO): NO